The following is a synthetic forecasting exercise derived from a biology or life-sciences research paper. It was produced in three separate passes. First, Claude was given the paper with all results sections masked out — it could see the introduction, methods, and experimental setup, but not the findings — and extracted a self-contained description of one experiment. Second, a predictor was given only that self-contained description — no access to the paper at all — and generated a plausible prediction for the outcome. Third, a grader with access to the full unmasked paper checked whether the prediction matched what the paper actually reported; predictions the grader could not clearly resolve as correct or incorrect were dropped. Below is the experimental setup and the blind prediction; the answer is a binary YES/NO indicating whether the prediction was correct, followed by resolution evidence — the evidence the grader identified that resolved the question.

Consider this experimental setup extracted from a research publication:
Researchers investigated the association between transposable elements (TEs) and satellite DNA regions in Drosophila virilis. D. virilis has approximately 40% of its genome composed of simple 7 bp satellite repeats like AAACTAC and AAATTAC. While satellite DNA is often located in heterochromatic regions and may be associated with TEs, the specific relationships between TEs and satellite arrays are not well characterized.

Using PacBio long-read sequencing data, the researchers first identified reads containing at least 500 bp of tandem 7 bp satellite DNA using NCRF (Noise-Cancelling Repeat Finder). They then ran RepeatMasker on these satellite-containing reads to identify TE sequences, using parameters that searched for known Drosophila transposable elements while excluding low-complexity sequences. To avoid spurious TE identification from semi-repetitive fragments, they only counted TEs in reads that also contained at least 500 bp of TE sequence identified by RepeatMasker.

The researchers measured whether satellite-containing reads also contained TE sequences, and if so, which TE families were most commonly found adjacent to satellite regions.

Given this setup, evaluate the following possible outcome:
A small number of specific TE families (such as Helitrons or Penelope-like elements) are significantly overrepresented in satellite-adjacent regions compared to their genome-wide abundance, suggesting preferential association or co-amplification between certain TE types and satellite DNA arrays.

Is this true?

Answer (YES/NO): NO